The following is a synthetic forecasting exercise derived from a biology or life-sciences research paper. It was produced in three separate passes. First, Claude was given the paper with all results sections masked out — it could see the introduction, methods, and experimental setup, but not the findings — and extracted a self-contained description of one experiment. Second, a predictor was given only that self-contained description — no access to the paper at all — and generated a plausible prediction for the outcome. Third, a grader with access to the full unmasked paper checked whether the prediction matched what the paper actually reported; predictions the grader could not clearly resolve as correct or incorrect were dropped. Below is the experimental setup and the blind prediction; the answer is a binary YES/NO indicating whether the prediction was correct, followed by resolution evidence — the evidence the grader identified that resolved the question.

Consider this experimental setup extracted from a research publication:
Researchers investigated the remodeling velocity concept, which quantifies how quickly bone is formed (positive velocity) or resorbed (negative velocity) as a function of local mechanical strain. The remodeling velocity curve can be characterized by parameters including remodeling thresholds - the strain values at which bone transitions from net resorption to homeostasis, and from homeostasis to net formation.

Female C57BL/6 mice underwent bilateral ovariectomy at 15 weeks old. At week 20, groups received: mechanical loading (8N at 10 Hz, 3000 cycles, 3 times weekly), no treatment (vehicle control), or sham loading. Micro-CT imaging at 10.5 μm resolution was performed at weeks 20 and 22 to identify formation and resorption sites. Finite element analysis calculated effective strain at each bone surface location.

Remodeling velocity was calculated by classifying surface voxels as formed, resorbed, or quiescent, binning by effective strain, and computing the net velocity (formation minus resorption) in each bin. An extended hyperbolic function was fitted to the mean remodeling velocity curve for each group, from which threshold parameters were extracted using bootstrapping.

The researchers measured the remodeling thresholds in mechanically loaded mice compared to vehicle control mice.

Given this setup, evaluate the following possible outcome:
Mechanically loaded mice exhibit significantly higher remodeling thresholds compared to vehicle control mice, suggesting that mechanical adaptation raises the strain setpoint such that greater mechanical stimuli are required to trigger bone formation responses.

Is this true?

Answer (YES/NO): NO